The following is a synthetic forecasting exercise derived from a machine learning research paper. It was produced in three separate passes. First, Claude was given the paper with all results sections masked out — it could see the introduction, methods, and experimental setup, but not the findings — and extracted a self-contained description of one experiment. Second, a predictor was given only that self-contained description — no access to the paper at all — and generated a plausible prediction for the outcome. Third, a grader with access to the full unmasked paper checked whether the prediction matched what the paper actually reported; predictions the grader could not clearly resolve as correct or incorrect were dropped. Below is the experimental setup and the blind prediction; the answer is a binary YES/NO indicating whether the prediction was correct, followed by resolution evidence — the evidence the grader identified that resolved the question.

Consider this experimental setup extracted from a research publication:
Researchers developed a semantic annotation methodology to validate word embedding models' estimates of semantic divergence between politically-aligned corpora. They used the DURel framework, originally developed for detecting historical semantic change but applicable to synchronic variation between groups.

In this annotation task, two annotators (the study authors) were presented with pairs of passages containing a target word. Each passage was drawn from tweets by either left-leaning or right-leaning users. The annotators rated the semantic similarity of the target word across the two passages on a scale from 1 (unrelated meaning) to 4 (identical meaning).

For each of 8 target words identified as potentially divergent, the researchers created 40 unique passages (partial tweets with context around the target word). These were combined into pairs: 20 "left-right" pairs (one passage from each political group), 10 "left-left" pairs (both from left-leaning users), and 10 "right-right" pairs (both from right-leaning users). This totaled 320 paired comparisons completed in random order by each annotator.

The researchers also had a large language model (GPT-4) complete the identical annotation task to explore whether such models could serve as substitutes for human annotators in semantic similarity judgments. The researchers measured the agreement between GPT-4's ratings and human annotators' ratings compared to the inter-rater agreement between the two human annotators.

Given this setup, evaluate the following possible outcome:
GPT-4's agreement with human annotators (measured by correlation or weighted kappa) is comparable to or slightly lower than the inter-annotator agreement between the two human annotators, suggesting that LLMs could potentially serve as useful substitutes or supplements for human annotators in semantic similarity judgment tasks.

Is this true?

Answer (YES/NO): NO